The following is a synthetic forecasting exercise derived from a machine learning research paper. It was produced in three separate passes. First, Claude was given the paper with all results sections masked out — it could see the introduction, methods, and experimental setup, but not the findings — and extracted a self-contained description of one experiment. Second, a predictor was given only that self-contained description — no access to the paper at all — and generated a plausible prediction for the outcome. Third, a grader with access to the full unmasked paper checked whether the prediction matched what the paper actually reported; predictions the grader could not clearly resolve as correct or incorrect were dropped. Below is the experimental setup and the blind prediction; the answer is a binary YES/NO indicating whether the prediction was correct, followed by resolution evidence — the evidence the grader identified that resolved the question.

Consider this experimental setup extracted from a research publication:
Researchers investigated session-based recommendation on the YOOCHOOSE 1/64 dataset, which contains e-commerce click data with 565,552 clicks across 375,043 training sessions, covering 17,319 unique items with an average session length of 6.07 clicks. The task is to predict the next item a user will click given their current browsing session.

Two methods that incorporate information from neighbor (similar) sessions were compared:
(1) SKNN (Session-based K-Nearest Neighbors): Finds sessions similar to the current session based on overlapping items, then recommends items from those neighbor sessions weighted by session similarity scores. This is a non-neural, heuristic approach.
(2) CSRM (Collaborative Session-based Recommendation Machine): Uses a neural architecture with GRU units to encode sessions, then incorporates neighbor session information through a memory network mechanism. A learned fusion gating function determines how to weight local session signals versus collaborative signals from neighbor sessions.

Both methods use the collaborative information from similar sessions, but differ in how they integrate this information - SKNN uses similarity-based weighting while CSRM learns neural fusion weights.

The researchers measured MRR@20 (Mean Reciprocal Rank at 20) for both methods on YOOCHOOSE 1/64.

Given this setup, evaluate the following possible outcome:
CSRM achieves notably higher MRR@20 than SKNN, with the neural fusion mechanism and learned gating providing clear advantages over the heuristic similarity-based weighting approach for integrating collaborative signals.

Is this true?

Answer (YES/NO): YES